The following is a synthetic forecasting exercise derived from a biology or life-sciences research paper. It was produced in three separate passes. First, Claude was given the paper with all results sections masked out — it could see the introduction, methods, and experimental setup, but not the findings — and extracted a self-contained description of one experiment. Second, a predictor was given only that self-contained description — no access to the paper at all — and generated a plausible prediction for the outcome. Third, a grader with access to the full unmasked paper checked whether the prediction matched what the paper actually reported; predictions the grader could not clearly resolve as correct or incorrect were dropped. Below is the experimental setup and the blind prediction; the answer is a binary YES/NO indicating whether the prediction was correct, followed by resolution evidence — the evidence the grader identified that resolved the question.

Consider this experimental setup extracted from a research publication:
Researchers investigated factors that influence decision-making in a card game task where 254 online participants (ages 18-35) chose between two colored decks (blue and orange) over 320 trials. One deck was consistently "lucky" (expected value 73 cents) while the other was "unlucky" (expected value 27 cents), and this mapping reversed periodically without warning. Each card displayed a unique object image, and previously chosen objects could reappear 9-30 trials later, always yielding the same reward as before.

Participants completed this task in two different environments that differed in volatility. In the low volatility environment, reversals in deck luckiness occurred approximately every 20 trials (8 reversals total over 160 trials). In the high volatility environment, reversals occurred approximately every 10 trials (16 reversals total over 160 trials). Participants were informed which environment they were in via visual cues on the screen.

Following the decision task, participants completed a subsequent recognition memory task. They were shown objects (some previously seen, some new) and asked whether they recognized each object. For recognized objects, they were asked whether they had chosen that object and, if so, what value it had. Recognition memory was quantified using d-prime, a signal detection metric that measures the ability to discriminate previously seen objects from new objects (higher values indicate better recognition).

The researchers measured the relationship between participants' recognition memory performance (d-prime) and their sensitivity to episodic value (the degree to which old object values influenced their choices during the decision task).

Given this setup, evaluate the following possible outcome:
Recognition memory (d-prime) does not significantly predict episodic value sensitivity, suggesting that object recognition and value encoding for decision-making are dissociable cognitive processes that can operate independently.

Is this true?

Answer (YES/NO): NO